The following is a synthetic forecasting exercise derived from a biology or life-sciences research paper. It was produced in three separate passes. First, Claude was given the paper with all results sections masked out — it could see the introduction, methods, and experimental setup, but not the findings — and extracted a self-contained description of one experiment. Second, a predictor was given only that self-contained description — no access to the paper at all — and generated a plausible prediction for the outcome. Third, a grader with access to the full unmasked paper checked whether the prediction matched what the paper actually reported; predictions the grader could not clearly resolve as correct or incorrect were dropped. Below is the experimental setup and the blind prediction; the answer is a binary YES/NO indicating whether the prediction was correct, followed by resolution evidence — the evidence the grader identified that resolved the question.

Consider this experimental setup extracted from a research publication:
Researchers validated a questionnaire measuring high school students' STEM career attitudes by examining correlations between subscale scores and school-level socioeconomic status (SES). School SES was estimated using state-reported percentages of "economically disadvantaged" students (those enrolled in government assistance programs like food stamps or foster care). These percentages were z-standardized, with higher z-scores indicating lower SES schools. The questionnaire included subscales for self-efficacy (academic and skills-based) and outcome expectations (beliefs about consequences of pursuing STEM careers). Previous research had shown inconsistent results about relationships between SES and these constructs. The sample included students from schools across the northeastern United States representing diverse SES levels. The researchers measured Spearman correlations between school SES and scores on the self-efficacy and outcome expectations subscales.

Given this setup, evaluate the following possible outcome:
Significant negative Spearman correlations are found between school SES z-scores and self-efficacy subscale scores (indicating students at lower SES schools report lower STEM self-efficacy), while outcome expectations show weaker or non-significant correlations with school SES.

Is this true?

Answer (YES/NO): NO